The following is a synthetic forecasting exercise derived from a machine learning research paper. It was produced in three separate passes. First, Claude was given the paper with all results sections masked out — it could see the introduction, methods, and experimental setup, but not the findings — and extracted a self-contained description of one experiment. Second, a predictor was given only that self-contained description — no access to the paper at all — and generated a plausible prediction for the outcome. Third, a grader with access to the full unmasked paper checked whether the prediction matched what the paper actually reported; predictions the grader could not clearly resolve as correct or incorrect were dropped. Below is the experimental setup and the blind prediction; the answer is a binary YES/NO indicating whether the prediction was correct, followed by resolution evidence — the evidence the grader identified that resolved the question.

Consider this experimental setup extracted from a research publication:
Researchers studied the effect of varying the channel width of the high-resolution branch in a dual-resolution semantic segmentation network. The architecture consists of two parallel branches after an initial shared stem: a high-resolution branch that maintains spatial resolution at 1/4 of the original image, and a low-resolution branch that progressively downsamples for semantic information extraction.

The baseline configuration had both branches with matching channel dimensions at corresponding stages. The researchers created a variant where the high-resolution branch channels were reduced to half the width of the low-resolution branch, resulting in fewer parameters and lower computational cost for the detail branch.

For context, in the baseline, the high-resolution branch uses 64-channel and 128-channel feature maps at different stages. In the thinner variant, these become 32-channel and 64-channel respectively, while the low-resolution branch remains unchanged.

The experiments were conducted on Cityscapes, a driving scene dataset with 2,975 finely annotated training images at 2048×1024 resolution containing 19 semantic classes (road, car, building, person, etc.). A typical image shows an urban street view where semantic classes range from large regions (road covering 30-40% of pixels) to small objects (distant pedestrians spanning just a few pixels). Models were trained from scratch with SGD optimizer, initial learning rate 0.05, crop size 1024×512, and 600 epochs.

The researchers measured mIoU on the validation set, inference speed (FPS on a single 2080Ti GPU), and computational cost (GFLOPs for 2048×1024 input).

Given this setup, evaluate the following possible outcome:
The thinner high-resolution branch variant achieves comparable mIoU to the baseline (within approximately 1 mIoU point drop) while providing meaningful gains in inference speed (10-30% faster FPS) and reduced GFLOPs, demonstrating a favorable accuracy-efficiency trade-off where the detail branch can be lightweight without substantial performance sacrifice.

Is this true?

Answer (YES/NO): NO